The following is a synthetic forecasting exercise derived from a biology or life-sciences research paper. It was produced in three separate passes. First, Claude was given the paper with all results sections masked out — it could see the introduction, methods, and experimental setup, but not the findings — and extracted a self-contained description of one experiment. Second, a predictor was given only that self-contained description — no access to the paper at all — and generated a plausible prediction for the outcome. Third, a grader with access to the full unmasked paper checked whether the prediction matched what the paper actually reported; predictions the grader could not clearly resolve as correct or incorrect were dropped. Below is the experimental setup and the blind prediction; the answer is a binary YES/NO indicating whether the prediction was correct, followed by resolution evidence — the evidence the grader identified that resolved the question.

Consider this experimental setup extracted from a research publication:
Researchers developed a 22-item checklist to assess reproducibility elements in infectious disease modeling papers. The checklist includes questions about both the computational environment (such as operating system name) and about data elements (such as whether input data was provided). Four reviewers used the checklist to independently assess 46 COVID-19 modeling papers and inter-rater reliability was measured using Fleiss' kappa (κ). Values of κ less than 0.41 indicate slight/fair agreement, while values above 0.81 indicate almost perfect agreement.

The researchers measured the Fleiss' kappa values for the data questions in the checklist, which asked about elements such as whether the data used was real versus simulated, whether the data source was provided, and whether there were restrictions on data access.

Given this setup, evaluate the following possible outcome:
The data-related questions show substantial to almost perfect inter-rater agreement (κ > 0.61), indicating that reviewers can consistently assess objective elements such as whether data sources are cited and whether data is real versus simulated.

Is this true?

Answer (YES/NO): NO